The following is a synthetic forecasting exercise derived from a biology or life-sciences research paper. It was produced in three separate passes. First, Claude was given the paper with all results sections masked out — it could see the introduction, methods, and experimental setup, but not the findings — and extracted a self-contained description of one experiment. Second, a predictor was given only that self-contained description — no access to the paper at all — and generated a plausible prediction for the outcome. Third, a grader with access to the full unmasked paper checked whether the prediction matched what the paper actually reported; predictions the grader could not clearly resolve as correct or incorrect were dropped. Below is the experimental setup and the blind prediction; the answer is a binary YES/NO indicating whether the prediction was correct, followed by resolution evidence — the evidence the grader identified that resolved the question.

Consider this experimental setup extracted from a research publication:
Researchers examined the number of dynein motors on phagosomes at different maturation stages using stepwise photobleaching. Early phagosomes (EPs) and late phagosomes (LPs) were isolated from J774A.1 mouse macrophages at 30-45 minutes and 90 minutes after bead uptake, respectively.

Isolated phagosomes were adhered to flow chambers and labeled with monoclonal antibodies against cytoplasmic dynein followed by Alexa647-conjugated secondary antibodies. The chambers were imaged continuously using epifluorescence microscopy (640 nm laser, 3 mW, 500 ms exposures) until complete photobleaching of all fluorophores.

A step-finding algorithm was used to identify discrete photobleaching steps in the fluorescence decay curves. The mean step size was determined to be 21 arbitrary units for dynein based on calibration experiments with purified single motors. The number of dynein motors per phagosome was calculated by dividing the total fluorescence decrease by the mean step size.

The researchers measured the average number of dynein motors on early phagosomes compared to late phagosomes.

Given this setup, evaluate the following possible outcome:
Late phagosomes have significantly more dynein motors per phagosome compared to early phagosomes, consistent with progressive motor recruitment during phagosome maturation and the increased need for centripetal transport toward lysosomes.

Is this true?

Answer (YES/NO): YES